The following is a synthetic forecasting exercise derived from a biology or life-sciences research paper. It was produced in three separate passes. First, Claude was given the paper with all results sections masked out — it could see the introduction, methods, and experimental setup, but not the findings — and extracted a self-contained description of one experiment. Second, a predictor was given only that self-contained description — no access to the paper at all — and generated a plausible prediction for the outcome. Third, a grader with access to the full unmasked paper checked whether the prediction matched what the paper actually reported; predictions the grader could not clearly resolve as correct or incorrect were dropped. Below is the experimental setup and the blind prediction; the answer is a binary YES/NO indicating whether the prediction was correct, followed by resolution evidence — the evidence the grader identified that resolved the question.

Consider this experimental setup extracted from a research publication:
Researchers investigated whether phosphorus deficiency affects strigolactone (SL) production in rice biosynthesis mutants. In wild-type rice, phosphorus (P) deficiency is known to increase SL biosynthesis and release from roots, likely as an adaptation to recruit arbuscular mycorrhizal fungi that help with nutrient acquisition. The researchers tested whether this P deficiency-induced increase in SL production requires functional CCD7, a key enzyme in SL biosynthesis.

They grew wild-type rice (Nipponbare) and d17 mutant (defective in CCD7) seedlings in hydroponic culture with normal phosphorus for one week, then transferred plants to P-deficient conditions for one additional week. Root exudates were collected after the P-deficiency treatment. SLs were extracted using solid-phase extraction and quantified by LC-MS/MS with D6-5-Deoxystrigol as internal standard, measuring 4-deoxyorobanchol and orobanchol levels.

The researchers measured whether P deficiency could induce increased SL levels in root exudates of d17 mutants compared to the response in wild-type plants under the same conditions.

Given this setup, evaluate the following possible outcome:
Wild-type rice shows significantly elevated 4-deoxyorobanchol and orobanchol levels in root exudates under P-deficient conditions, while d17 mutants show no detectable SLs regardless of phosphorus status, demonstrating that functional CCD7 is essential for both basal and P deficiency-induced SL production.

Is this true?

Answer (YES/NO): NO